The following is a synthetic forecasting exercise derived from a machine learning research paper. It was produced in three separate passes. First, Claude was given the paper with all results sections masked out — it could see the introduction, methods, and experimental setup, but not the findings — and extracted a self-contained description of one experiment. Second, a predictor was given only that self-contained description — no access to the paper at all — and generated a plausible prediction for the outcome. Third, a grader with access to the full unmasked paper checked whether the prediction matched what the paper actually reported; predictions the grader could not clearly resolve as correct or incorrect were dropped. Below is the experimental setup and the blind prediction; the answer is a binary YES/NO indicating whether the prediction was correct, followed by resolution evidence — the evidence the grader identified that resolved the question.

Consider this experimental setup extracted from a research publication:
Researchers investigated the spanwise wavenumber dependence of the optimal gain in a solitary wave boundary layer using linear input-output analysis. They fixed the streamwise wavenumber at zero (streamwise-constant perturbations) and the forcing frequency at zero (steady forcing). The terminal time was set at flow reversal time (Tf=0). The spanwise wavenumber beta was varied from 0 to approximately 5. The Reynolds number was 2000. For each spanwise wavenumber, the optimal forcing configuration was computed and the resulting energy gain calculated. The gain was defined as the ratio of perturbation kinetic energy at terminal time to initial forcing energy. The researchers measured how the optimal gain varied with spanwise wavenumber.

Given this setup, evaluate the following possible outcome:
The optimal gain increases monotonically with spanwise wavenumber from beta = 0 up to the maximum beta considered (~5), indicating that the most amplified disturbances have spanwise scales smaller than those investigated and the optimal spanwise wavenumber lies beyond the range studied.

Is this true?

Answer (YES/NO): NO